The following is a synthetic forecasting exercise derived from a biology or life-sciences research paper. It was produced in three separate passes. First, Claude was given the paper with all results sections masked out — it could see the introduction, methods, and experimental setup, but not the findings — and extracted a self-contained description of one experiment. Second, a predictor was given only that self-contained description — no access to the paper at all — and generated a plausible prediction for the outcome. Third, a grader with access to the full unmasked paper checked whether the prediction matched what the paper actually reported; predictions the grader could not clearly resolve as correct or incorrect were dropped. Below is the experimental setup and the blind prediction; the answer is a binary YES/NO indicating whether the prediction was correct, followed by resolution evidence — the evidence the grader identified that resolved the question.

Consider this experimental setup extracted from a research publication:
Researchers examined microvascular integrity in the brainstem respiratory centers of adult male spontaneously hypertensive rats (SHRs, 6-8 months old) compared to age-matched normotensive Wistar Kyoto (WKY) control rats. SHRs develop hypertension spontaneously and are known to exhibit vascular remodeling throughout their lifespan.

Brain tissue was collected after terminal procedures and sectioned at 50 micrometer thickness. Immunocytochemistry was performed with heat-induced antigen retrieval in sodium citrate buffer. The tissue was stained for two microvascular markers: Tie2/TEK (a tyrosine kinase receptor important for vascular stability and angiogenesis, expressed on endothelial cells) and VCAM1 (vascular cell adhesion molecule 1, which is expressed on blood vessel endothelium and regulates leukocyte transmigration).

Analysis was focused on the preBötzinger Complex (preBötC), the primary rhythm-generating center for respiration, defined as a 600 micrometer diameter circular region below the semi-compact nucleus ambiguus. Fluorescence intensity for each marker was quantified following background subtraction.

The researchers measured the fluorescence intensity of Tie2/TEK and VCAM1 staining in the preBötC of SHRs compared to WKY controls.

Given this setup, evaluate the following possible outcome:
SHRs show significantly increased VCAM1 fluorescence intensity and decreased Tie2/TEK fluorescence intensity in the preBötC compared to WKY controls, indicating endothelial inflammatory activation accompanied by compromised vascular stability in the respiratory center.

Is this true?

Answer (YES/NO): NO